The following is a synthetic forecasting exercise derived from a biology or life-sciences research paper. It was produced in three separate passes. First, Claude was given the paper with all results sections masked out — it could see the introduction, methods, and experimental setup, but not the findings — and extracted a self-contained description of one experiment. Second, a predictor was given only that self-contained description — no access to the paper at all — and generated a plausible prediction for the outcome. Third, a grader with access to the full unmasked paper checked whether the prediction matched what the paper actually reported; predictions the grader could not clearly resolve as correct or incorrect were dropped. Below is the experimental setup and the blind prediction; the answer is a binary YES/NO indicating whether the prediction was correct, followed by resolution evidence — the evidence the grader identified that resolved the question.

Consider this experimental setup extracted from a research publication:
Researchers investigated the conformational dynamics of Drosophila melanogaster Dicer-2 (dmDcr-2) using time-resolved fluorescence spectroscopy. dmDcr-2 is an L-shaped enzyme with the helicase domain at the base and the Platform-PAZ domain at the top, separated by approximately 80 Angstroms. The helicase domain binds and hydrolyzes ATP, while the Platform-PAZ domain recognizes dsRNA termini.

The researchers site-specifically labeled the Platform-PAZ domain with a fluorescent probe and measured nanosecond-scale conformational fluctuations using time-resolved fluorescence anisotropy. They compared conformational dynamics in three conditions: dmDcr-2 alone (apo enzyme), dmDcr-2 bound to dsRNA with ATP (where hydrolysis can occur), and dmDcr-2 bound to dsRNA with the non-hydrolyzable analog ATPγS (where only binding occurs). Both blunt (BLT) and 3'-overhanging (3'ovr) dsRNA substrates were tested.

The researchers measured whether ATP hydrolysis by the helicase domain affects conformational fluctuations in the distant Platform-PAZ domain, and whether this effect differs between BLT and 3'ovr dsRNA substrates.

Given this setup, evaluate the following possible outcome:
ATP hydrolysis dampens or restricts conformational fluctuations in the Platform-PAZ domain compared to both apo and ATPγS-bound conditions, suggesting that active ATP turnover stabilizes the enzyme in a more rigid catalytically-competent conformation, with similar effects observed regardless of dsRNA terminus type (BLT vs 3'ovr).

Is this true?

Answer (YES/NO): NO